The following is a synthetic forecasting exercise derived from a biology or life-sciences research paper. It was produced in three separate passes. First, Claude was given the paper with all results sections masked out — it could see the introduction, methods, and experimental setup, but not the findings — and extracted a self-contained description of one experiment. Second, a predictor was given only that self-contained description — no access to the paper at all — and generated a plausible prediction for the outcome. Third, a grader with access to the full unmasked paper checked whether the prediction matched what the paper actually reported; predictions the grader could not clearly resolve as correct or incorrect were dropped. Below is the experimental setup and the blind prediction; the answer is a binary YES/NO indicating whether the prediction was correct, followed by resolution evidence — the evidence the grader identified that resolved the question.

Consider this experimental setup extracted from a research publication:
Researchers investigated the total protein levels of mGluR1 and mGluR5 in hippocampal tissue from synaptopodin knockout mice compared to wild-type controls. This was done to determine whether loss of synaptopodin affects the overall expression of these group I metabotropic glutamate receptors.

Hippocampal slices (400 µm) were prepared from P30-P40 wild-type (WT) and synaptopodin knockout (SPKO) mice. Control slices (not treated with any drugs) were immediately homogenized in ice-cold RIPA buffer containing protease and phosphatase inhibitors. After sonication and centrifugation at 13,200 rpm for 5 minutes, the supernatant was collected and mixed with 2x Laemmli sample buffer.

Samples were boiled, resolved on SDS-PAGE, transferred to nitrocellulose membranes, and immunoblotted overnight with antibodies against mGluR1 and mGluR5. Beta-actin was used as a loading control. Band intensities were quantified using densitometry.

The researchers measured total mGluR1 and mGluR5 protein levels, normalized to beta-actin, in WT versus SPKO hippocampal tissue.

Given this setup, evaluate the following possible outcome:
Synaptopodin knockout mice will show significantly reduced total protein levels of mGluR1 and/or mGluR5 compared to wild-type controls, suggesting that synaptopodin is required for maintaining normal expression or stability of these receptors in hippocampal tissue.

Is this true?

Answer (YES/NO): NO